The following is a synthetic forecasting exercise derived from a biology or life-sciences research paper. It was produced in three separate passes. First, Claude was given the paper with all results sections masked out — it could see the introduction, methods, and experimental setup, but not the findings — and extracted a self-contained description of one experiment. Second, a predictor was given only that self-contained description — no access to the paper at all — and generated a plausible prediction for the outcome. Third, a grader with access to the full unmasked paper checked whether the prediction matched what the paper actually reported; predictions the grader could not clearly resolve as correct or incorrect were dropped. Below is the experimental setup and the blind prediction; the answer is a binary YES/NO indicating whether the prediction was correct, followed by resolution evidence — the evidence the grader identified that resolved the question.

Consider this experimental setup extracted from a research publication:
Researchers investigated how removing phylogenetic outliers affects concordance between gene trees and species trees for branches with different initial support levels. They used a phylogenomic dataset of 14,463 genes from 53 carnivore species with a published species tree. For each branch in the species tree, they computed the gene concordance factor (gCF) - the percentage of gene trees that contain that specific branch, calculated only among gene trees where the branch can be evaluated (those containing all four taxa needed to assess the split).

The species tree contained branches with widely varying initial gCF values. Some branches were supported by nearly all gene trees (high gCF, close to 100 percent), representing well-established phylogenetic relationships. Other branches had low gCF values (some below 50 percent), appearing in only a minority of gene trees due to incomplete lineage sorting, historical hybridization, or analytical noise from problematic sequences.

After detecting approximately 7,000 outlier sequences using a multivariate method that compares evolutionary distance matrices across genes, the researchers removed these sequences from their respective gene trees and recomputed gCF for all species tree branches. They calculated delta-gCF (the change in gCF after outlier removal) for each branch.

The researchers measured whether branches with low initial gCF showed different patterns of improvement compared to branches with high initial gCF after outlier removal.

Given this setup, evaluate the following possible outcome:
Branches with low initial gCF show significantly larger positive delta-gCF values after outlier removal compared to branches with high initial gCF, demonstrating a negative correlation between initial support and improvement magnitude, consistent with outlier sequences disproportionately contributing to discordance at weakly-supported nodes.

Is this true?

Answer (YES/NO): NO